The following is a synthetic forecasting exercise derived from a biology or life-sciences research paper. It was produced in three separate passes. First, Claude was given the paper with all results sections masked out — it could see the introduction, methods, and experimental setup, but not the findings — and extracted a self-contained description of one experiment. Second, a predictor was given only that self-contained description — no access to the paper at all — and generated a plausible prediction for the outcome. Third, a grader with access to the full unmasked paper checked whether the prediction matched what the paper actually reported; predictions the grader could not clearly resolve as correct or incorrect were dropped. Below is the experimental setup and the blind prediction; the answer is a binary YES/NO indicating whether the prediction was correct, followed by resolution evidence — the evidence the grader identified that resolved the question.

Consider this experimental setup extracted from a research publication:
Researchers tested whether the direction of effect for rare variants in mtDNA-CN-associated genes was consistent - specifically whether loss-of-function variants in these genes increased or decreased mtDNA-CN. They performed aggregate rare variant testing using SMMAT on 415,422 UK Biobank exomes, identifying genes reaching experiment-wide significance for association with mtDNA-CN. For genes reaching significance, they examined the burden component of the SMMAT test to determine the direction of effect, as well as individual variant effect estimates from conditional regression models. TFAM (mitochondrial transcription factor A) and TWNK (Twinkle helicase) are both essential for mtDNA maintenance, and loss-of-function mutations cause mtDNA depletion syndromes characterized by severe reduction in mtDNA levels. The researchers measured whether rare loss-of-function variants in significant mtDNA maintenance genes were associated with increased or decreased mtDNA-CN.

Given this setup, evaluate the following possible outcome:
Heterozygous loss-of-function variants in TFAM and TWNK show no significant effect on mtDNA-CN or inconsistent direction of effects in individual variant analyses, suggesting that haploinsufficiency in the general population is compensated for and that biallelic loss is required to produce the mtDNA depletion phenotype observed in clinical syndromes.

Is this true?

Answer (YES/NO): NO